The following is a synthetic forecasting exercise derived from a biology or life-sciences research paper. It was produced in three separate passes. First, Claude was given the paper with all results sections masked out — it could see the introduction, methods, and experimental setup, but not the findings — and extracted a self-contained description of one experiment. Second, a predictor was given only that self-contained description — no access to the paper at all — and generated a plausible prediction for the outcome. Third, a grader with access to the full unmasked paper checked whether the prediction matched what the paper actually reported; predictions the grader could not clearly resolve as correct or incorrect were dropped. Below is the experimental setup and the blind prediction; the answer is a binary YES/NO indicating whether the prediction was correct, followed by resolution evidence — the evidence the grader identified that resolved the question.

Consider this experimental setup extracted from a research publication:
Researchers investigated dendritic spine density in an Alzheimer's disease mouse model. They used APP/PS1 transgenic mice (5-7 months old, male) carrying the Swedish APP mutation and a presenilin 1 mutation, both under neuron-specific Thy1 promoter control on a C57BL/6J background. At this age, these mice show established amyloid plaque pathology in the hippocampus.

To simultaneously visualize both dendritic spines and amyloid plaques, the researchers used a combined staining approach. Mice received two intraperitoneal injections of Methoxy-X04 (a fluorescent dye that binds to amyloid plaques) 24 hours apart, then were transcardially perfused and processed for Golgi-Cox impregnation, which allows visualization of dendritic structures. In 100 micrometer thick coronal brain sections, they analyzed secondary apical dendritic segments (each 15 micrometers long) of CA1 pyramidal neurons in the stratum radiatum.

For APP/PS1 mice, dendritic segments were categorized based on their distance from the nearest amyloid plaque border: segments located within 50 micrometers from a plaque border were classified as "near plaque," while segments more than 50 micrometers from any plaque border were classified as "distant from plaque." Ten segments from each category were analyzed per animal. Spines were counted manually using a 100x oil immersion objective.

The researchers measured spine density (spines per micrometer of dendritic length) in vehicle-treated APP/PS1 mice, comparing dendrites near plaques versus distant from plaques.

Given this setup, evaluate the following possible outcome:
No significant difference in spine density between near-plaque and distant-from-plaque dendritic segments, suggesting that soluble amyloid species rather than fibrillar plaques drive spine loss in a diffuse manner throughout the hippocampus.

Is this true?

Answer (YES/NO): NO